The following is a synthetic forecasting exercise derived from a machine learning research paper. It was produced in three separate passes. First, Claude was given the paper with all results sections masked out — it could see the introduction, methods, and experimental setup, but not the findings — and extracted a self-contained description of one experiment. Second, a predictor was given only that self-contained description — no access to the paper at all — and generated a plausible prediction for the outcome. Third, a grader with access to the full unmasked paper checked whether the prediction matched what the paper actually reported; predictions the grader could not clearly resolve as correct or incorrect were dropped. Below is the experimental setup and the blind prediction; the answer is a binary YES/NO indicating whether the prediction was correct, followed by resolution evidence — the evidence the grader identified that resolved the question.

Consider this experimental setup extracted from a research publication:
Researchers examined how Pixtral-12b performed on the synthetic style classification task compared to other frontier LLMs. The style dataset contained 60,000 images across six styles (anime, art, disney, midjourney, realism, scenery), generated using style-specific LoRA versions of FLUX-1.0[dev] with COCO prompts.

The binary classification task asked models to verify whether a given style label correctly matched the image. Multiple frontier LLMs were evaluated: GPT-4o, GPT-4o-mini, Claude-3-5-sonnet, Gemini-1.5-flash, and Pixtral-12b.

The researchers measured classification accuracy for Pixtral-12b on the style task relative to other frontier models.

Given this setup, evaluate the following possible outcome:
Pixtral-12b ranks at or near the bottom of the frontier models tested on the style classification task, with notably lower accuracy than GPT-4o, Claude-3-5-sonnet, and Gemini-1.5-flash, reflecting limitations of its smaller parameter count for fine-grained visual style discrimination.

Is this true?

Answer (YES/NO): YES